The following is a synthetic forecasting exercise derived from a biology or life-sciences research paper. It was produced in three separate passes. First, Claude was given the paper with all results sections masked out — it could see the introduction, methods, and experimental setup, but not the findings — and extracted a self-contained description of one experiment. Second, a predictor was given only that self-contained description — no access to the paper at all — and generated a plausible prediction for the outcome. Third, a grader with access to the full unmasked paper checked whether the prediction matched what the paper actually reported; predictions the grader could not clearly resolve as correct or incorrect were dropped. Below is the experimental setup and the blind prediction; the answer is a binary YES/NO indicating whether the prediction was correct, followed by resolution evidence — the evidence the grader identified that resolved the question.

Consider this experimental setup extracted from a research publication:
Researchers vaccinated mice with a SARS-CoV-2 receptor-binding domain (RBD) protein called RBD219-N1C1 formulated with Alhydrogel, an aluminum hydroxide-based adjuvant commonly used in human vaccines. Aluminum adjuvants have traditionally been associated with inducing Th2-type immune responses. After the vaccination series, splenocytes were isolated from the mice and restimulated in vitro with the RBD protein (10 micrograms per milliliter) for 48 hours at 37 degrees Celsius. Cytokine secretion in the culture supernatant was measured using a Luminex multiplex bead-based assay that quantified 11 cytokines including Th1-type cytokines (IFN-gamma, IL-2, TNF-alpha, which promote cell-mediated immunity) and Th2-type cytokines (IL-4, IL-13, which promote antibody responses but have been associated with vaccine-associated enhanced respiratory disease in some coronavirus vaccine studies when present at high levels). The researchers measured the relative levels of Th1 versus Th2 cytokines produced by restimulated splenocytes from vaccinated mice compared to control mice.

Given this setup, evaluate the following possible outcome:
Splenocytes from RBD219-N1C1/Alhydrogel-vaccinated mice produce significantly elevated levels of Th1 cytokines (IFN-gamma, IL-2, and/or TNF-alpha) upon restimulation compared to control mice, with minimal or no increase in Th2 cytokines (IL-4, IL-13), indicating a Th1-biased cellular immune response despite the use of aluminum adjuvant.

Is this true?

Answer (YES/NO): NO